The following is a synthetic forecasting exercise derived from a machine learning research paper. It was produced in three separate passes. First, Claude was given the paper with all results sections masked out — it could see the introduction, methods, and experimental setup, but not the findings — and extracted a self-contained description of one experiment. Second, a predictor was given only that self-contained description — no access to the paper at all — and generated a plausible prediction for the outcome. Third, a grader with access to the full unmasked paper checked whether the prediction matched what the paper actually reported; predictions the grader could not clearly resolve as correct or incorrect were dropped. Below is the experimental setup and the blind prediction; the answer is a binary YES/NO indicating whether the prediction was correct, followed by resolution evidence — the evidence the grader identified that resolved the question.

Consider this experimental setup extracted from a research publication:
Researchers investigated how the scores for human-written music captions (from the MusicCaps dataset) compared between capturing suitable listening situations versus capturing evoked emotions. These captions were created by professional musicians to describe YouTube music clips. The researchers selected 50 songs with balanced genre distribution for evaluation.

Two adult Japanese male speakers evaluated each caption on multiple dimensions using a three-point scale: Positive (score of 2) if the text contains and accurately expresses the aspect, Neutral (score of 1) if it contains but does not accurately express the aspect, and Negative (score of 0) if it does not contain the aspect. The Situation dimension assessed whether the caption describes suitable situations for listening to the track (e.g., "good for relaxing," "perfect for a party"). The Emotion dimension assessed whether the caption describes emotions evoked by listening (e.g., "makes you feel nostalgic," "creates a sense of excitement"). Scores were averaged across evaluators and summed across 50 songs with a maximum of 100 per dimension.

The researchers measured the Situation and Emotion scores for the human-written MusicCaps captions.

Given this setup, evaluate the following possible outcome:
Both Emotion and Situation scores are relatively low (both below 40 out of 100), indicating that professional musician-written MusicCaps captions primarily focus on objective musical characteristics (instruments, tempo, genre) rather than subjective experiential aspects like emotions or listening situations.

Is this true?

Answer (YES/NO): YES